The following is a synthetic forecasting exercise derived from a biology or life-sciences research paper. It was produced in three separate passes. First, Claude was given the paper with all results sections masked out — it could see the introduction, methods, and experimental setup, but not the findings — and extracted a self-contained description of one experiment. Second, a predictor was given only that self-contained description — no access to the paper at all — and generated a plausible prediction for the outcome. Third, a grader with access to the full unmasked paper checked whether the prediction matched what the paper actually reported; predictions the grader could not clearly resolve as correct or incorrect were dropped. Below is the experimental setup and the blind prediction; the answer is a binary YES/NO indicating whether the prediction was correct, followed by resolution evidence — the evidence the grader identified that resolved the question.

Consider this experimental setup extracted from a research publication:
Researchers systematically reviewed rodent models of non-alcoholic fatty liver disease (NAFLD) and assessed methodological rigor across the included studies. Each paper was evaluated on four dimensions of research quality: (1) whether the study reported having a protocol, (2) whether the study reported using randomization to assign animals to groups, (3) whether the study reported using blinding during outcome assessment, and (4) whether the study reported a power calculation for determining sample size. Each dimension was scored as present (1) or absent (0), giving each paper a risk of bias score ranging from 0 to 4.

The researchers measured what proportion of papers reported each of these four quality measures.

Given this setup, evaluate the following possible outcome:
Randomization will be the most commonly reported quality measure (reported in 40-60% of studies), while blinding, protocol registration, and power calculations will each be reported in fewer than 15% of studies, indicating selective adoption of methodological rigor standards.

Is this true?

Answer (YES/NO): NO